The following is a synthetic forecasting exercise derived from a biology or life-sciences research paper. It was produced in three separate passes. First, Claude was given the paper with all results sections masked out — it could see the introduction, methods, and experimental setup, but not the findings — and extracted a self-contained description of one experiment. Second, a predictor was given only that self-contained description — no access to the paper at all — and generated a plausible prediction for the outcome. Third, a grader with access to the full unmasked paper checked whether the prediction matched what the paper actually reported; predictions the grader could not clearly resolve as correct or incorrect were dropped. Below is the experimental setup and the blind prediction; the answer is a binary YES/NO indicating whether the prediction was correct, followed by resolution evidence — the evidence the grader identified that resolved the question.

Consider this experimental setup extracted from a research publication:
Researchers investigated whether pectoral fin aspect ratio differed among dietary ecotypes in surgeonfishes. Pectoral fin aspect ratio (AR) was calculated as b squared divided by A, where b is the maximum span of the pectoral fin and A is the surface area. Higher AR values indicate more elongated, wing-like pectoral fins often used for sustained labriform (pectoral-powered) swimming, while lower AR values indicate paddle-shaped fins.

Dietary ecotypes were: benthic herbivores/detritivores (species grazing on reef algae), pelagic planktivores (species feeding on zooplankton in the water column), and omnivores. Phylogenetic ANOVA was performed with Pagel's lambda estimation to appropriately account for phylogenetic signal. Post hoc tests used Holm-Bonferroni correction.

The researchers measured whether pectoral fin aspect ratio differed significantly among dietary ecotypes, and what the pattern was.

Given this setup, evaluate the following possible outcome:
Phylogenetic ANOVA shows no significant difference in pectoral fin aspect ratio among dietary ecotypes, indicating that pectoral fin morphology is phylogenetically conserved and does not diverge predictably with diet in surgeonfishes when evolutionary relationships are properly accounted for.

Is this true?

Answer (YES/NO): YES